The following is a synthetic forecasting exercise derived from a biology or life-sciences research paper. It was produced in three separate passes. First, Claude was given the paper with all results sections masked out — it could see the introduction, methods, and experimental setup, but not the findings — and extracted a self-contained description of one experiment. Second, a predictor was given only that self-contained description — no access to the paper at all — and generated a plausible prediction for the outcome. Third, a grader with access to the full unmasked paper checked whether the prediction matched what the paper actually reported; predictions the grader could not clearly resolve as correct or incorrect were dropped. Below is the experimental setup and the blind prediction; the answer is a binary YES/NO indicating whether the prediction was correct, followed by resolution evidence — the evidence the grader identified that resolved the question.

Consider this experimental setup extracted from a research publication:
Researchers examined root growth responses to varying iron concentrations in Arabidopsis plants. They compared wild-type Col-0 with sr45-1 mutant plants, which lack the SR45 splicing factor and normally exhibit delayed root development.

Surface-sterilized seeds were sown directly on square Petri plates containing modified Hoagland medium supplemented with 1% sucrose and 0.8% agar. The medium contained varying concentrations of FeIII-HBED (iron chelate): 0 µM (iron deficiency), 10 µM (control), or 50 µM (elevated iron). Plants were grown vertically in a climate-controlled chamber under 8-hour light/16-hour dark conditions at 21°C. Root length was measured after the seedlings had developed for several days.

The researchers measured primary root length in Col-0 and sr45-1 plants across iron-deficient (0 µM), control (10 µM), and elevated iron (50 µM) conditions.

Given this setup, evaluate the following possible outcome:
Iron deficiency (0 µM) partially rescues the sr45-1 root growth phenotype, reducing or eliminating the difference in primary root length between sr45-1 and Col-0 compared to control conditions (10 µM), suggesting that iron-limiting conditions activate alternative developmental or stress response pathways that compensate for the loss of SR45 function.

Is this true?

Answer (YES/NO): NO